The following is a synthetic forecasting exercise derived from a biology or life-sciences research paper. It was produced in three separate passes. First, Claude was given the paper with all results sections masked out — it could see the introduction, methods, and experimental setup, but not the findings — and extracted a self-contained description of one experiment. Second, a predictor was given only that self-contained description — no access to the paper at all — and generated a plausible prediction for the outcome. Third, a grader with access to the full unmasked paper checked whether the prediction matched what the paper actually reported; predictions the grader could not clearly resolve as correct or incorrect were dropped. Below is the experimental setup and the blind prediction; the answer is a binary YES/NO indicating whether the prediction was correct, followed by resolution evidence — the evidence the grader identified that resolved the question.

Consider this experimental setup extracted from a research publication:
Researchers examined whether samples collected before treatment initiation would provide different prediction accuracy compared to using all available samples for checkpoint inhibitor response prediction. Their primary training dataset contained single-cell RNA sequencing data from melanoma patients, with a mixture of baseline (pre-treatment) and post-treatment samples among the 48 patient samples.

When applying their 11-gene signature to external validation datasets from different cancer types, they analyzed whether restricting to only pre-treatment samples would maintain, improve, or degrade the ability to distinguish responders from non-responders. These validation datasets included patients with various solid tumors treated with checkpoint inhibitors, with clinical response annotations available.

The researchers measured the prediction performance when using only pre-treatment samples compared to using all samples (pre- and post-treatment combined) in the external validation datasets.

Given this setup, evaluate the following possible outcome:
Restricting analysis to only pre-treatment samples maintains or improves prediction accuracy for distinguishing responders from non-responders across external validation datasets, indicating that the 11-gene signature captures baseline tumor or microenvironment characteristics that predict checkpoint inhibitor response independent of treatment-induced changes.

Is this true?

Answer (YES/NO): YES